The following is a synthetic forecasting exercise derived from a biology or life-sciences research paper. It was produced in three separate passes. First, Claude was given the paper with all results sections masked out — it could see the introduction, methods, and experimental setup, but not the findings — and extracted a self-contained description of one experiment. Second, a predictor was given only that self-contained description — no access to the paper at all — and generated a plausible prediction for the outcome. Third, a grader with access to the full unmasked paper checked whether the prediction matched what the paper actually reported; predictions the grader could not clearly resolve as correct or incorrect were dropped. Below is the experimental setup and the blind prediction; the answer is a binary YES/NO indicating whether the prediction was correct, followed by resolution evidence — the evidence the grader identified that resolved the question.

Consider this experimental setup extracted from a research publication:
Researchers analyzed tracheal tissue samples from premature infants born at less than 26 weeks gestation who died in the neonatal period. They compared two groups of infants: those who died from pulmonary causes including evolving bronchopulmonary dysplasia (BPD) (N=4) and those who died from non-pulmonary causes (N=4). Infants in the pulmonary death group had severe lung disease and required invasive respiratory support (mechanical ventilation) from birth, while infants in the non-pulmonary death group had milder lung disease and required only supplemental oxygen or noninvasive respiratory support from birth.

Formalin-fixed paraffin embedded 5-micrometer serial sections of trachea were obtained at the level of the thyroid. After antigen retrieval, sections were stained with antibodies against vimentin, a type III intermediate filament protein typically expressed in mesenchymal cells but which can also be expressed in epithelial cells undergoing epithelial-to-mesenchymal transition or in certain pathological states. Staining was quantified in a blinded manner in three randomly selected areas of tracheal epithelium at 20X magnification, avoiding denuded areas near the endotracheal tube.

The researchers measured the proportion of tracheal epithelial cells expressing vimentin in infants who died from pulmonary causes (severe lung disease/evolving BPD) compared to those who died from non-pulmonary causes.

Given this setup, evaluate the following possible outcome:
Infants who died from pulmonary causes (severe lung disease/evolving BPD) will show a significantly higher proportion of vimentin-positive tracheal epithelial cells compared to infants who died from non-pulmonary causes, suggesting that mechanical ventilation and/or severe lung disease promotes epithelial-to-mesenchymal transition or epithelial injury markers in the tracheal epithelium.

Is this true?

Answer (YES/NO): YES